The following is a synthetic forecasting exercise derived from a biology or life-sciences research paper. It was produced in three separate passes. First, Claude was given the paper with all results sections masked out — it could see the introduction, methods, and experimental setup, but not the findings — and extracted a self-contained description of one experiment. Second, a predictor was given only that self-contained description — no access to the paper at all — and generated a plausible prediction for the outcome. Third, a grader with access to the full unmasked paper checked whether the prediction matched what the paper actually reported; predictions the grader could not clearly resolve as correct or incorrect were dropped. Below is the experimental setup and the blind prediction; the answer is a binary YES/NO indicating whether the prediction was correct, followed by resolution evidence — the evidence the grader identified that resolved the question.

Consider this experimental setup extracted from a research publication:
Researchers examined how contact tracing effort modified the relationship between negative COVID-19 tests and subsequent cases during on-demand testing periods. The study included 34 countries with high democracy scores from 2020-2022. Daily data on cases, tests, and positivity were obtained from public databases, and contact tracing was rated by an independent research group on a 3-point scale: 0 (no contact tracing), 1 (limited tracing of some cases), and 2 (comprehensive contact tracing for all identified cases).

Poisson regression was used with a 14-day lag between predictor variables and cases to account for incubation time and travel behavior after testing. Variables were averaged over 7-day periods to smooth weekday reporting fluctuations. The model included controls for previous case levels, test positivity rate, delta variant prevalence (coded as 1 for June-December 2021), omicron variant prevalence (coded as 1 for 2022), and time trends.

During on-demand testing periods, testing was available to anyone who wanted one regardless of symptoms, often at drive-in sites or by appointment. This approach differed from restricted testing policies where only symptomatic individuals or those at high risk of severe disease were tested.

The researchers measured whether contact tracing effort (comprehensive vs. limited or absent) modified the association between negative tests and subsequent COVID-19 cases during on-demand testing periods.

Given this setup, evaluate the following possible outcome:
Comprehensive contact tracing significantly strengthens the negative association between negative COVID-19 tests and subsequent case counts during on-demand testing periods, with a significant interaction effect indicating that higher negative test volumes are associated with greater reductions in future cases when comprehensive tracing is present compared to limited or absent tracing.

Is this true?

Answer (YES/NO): NO